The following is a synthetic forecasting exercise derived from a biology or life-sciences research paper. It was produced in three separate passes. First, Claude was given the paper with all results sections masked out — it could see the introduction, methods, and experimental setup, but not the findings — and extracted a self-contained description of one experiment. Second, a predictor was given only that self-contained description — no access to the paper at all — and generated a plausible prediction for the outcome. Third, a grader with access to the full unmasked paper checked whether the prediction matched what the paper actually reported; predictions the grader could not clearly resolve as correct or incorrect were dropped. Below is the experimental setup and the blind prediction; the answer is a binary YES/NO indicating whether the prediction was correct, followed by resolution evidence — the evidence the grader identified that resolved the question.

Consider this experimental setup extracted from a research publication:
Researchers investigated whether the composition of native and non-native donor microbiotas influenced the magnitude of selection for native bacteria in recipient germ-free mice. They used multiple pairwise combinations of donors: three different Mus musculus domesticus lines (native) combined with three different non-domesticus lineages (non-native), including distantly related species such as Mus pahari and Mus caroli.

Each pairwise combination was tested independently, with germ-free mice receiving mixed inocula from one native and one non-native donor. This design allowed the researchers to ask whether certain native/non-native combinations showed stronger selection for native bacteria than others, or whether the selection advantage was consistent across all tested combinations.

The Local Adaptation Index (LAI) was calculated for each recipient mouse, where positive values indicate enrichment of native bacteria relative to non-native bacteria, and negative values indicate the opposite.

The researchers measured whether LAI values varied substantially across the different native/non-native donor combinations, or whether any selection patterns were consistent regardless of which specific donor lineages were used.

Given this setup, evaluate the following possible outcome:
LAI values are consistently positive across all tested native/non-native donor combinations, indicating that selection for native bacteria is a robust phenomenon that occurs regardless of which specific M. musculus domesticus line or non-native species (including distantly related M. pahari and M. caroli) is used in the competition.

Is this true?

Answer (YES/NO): YES